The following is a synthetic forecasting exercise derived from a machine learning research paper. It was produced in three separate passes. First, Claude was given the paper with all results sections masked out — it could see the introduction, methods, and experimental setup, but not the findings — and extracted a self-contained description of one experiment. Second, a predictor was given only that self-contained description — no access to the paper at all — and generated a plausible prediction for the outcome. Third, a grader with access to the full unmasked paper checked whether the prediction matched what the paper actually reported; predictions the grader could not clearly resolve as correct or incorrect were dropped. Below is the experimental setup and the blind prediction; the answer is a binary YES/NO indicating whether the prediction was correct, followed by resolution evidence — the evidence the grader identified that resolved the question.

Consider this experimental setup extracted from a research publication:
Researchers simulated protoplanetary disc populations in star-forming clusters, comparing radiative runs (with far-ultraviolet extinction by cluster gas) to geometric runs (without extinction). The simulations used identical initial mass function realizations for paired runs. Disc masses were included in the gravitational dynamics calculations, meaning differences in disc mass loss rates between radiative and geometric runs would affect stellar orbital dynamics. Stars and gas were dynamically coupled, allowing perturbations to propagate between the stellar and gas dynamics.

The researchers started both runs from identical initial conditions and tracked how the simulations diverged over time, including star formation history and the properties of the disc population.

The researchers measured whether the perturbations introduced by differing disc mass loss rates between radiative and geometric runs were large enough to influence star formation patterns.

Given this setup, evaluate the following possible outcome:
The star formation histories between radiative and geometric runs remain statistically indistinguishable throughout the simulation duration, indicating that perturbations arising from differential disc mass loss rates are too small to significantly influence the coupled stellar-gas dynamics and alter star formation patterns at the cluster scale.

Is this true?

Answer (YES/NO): NO